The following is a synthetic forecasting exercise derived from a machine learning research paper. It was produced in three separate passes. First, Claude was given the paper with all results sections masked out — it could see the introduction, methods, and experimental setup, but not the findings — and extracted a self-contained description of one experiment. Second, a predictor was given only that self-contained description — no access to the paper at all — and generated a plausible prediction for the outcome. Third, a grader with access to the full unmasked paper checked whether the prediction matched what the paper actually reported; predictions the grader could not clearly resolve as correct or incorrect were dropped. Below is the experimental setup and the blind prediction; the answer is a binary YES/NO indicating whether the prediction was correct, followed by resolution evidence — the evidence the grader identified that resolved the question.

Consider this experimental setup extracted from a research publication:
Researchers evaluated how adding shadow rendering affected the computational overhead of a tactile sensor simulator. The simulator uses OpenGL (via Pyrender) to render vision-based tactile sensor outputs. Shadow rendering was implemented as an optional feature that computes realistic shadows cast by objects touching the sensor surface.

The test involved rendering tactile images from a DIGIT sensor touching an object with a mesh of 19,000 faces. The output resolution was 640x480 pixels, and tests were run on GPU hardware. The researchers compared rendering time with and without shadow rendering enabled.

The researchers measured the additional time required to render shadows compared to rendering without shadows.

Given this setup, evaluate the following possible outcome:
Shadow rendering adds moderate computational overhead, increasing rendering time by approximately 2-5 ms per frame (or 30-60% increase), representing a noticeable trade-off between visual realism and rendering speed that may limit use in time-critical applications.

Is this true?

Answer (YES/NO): NO